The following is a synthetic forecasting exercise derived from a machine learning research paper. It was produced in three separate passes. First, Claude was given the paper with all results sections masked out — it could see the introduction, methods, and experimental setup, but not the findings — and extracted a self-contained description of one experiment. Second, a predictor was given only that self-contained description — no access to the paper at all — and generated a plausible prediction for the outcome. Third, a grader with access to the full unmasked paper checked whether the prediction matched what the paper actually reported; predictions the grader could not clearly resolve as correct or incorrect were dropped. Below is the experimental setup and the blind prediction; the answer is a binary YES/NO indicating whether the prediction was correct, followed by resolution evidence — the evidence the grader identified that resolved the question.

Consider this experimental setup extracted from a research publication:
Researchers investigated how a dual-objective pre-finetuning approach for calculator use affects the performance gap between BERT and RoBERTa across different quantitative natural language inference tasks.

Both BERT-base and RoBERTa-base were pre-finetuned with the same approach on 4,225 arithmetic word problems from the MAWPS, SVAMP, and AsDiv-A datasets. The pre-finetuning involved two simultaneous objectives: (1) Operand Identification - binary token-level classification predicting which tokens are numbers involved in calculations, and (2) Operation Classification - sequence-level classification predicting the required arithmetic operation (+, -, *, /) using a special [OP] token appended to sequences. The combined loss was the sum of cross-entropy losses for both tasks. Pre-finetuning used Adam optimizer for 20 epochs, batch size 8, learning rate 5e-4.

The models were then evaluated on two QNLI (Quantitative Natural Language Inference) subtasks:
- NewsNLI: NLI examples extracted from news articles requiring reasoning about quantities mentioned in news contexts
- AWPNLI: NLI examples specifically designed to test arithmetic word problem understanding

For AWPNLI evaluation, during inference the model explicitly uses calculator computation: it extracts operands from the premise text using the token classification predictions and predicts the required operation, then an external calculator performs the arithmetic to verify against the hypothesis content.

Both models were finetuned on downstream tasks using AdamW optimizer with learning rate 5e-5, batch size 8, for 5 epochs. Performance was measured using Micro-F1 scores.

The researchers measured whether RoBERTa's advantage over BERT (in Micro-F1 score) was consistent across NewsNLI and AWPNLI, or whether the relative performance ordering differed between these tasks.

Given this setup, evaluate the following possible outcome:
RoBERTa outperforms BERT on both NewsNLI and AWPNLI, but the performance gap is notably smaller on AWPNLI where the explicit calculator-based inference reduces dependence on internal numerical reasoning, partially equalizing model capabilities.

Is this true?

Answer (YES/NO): NO